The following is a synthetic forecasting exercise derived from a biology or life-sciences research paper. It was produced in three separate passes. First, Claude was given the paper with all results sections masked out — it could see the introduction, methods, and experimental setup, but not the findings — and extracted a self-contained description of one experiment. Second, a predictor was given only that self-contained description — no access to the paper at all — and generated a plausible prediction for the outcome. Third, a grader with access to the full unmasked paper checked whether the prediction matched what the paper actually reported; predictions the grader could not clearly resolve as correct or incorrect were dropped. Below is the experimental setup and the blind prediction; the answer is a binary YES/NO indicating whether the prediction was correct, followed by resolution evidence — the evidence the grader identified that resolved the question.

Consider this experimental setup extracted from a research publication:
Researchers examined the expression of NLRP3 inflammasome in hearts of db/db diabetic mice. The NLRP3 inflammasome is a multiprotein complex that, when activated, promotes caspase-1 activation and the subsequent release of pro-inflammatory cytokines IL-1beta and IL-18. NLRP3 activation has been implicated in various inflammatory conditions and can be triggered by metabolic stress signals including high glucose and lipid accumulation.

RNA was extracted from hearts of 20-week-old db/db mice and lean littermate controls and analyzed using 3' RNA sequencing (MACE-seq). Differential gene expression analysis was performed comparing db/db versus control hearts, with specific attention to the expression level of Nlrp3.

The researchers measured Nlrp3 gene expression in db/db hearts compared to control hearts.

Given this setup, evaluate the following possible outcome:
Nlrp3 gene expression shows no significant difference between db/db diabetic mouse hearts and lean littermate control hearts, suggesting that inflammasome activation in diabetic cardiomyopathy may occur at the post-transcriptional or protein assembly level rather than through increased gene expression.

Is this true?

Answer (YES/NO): NO